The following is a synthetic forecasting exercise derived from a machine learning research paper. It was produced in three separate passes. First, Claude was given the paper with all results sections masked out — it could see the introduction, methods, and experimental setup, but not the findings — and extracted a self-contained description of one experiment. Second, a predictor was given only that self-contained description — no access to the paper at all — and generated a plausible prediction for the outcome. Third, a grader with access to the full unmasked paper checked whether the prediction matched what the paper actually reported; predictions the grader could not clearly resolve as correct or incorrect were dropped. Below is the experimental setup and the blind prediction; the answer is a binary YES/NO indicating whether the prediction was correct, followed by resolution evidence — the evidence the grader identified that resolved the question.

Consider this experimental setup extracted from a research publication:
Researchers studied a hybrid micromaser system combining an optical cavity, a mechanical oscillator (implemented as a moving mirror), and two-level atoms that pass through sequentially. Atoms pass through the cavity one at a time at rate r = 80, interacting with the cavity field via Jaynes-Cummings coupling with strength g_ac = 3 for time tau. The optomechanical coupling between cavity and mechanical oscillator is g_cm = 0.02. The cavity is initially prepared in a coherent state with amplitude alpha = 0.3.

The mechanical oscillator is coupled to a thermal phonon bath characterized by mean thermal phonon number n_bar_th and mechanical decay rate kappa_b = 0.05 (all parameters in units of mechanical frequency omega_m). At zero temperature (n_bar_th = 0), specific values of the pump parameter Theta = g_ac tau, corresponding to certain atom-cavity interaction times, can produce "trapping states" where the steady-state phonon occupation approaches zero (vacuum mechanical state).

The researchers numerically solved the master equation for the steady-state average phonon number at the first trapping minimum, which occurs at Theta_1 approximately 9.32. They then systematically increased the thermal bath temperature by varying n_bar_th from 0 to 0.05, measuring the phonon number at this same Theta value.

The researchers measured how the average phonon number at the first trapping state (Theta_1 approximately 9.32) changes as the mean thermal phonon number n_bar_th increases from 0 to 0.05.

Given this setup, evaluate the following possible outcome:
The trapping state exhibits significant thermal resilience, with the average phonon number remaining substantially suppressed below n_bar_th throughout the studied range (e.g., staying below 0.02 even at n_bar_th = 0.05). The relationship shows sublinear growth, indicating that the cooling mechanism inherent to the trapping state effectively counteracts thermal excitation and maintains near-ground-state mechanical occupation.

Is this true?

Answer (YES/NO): NO